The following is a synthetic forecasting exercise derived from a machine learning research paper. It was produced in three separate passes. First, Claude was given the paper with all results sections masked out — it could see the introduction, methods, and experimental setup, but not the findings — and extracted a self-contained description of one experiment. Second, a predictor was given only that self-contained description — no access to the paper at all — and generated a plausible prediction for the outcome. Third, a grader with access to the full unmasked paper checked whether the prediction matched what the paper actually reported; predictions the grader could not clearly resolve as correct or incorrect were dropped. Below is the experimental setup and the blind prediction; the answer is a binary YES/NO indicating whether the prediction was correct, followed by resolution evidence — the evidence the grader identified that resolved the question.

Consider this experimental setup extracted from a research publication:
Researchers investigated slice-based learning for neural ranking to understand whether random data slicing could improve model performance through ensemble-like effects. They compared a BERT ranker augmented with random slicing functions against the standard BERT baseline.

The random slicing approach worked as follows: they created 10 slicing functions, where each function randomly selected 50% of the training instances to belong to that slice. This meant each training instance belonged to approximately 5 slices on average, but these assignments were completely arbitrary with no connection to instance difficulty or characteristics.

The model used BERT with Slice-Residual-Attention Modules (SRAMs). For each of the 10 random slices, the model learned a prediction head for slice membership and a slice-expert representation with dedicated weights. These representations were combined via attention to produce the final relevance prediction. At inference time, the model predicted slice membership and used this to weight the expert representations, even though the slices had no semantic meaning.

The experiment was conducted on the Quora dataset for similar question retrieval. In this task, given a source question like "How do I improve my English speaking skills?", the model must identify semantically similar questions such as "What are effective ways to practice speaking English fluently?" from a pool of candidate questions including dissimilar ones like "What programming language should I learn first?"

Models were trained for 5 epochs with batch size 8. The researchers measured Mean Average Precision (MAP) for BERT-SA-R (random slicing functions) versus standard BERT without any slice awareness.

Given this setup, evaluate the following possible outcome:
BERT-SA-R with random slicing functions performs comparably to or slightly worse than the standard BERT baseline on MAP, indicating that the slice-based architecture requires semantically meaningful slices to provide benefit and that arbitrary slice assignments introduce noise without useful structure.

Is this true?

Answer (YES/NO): YES